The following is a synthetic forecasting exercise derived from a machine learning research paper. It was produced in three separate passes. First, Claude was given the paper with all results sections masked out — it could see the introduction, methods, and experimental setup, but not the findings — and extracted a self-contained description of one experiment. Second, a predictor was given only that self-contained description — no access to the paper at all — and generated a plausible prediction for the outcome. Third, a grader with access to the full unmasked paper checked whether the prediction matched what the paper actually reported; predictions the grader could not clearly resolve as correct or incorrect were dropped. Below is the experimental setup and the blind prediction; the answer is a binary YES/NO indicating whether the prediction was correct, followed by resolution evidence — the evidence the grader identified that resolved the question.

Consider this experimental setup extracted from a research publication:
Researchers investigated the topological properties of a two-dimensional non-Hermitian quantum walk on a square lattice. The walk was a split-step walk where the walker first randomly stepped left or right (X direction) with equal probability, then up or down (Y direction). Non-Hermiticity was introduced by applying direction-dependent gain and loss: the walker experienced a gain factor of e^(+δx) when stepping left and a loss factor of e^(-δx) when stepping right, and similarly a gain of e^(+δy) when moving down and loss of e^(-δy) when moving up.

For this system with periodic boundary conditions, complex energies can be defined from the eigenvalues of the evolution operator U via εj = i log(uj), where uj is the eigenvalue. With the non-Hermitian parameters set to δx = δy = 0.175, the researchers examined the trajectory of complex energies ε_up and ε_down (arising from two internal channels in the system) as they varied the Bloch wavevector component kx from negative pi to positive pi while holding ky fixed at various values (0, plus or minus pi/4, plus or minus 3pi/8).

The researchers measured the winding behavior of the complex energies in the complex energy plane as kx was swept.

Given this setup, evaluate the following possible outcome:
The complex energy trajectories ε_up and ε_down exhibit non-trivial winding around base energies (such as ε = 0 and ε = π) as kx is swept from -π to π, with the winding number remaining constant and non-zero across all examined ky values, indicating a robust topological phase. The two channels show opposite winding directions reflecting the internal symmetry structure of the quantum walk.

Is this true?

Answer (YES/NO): NO